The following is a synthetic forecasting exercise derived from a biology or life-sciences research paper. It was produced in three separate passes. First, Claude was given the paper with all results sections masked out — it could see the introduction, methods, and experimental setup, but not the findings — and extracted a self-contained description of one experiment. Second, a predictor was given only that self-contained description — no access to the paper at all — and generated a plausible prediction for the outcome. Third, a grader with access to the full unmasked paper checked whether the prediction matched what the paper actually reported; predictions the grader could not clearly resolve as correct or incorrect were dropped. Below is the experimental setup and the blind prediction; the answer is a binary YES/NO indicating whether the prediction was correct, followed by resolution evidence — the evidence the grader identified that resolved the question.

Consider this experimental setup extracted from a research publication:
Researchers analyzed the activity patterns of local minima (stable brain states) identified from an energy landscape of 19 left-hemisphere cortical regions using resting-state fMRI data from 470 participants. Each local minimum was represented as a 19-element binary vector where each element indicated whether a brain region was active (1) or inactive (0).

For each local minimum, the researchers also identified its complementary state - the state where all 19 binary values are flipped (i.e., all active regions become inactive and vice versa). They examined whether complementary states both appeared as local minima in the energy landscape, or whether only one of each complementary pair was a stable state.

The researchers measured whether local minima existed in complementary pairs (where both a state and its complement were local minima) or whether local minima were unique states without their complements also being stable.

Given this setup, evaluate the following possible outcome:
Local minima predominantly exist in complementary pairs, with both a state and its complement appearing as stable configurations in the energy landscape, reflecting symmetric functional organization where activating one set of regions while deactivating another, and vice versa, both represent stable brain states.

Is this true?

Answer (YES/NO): YES